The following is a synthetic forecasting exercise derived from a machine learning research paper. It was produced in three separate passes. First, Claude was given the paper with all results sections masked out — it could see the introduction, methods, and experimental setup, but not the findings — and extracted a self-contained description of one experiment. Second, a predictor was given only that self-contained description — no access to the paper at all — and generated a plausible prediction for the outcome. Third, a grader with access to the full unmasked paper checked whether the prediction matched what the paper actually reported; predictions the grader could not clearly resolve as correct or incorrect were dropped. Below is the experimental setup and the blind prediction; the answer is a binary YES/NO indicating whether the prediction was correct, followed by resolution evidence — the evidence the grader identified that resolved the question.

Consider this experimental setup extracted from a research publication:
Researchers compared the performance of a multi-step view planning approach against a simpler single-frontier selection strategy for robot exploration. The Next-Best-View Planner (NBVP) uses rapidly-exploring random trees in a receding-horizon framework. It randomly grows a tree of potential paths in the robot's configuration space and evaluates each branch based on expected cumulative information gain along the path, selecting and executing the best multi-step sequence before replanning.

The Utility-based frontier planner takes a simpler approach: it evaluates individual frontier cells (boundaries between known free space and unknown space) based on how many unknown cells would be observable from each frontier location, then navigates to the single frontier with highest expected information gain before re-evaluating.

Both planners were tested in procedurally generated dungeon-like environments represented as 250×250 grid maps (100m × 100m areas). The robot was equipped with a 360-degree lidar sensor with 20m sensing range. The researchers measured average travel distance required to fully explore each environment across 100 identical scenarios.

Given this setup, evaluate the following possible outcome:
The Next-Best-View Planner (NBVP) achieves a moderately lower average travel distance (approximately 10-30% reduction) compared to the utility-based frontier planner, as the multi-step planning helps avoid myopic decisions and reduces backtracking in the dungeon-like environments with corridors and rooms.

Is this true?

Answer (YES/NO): NO